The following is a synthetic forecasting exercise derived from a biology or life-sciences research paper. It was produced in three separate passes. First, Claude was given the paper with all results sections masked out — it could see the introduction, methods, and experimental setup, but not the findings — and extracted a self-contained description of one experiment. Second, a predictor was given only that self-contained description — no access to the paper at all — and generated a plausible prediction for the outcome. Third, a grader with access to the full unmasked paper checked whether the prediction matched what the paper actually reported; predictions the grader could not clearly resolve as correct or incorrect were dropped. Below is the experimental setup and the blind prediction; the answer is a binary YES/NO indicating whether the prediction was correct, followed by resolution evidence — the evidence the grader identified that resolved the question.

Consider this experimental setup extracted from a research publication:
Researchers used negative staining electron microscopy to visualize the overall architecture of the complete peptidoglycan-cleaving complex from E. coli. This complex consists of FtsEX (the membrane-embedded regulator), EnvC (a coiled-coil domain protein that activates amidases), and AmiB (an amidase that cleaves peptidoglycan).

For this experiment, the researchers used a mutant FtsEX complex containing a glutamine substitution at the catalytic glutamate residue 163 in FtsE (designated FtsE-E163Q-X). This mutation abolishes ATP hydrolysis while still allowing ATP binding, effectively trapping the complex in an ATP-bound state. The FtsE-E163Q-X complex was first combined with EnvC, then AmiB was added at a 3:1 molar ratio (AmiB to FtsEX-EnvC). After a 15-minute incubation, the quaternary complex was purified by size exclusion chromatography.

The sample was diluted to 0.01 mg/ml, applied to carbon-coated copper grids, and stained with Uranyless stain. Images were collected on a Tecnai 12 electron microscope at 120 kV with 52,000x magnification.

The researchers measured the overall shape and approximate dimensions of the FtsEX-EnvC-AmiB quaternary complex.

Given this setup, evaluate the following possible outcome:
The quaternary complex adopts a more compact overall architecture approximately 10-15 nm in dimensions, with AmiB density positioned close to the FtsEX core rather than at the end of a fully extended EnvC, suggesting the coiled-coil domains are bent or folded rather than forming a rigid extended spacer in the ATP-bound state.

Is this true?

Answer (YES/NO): NO